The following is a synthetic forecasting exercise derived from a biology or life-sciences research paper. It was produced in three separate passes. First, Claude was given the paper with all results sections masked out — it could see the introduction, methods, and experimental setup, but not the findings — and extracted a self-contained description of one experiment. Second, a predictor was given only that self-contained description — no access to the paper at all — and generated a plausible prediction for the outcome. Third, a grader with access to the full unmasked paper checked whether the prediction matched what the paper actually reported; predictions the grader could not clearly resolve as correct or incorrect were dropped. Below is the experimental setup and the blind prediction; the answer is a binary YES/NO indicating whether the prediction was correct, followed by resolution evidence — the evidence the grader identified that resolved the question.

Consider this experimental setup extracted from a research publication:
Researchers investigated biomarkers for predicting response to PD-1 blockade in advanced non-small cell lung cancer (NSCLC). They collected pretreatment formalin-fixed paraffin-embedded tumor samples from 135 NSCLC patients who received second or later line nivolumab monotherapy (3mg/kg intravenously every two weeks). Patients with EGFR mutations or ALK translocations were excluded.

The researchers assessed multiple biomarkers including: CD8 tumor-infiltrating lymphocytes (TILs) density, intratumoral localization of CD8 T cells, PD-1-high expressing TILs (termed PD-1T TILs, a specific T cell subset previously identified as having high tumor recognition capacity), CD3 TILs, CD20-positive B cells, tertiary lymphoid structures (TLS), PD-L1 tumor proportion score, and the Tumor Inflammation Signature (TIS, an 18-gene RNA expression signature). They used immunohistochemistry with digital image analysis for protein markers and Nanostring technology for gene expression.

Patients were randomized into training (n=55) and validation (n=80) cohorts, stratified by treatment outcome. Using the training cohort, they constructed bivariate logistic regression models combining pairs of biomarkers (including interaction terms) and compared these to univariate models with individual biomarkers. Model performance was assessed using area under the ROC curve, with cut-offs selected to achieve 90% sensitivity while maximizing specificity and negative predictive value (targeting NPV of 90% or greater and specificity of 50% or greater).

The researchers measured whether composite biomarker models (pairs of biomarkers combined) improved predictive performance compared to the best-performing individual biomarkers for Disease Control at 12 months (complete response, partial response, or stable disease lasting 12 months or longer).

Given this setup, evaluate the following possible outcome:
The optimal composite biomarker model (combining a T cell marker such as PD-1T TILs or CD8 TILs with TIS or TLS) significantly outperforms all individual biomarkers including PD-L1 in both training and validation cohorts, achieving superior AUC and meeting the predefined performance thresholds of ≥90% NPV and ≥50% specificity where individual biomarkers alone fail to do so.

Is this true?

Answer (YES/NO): NO